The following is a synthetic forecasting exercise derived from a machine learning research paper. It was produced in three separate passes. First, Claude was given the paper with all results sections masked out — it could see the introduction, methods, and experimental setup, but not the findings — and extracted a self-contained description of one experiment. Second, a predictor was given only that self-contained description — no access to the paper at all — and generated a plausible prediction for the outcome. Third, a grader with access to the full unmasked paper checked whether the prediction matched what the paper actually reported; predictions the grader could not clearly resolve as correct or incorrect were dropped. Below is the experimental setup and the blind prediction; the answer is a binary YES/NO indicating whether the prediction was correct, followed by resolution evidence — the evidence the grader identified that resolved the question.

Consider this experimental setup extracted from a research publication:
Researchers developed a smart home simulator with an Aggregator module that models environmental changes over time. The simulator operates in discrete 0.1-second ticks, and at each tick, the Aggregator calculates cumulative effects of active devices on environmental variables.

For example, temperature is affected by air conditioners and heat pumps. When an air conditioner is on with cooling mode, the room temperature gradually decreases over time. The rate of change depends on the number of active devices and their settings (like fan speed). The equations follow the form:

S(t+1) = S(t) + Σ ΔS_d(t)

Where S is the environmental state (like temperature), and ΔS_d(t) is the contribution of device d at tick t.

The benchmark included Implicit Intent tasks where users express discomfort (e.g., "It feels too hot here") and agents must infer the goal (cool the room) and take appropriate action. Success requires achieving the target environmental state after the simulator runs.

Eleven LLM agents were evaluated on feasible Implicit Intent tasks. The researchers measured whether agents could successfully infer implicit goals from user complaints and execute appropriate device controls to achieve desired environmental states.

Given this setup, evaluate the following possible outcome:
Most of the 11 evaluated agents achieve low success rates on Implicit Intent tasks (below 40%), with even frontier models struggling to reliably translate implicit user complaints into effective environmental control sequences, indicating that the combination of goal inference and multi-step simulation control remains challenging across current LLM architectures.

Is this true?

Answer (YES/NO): NO